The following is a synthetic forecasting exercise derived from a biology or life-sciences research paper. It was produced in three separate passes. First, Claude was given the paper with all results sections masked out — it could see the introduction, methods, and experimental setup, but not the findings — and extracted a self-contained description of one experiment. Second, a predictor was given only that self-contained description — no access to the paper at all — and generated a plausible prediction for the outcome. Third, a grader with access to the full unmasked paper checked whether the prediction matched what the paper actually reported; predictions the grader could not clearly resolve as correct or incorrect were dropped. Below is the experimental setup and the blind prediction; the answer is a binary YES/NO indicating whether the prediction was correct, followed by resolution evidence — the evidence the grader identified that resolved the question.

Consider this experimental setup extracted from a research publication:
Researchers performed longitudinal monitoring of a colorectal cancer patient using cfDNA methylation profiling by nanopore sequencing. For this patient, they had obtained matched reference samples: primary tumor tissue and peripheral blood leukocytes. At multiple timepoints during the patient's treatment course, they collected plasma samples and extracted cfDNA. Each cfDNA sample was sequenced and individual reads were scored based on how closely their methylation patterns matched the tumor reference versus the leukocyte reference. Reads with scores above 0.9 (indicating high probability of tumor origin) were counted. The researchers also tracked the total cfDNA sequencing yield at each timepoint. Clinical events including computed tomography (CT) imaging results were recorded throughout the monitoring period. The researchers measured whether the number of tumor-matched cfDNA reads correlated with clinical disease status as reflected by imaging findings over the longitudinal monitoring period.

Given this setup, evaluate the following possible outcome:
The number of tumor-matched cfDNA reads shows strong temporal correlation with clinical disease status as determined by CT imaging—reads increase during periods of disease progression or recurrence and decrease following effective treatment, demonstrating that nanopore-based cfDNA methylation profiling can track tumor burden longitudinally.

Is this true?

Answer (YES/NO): YES